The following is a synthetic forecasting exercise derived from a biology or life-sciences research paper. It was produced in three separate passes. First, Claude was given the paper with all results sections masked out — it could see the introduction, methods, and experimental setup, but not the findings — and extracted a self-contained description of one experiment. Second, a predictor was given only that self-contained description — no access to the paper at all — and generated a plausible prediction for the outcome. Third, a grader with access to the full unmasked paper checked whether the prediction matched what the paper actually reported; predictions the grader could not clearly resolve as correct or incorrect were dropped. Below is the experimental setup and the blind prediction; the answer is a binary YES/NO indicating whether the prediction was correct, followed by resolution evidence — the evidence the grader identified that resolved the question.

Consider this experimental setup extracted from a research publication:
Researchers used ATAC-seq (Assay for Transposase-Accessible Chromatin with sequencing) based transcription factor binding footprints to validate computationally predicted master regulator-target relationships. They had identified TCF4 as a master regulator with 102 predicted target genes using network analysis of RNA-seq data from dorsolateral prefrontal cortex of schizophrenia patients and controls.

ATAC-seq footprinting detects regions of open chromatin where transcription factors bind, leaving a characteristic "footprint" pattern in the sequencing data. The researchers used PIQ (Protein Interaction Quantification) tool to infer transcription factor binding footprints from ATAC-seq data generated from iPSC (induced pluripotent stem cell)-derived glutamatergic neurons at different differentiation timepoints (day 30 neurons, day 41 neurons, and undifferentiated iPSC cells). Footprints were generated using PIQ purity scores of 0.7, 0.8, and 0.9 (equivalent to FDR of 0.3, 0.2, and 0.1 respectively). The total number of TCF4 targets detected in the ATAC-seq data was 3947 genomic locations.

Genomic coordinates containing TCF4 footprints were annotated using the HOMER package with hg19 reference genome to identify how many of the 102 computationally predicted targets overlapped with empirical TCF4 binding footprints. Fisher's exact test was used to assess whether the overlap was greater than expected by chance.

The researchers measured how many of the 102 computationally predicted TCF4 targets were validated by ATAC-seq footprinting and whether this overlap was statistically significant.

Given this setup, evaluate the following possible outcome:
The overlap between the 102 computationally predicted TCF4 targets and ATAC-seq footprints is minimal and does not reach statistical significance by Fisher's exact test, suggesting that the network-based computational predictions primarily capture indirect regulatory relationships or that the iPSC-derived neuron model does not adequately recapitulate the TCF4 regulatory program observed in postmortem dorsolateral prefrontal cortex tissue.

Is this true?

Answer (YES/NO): YES